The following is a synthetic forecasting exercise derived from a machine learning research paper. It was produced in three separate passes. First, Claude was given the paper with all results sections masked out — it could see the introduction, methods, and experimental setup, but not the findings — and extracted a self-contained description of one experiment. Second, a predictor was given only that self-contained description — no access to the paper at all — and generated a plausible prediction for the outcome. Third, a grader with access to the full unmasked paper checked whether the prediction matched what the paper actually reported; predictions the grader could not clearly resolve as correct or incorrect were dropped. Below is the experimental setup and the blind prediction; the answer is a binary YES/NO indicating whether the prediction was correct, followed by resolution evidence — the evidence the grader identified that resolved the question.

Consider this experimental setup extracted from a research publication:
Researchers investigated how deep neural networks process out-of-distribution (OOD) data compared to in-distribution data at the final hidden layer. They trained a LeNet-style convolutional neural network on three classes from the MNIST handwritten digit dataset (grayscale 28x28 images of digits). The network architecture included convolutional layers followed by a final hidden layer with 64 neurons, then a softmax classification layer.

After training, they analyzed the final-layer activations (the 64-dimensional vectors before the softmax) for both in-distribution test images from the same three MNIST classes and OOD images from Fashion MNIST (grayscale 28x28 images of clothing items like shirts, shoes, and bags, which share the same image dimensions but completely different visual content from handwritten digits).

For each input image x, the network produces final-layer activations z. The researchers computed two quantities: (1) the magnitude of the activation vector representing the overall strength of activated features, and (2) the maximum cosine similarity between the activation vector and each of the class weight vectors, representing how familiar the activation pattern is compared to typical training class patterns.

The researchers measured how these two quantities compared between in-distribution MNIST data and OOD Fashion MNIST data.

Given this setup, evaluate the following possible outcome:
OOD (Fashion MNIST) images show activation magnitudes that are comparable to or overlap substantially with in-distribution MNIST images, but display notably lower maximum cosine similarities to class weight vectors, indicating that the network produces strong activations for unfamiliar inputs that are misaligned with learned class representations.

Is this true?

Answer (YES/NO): NO